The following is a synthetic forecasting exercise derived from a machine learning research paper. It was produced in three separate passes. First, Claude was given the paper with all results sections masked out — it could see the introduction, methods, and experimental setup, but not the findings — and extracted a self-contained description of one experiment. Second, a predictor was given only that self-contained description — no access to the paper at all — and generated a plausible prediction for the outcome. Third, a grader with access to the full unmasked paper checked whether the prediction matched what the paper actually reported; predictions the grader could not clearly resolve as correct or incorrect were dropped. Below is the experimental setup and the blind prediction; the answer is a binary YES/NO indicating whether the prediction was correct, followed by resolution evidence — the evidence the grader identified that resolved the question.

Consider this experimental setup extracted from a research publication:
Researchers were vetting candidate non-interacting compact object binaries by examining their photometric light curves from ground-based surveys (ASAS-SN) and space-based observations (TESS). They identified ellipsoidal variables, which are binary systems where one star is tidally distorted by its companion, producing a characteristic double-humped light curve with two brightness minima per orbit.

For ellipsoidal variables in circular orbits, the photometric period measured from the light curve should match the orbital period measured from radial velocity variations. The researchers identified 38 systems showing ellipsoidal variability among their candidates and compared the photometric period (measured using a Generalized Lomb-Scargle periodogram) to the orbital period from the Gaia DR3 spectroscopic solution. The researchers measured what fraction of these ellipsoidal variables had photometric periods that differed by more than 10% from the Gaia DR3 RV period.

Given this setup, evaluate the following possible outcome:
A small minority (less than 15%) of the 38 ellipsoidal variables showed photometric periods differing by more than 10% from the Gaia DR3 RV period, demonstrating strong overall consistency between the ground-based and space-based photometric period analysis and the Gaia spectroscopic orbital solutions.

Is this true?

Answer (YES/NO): YES